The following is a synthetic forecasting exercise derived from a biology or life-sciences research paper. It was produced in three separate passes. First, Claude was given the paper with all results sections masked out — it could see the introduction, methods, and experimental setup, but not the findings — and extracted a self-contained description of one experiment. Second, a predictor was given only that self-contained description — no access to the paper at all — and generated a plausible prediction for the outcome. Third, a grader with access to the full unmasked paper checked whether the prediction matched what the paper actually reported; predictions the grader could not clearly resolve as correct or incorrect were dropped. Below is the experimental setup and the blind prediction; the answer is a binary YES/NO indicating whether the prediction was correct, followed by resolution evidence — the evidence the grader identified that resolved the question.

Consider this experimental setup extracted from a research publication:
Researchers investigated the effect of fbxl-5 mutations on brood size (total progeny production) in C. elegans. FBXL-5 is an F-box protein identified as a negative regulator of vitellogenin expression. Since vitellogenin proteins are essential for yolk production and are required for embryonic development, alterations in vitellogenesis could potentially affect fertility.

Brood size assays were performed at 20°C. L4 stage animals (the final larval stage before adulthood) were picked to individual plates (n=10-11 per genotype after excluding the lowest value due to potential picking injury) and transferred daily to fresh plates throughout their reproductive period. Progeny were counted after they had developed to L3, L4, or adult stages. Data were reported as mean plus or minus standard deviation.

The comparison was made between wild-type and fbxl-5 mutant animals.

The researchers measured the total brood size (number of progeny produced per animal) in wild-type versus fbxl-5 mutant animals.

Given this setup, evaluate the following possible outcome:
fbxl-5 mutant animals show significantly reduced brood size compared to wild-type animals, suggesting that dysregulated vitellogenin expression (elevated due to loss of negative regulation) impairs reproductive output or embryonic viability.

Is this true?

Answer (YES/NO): NO